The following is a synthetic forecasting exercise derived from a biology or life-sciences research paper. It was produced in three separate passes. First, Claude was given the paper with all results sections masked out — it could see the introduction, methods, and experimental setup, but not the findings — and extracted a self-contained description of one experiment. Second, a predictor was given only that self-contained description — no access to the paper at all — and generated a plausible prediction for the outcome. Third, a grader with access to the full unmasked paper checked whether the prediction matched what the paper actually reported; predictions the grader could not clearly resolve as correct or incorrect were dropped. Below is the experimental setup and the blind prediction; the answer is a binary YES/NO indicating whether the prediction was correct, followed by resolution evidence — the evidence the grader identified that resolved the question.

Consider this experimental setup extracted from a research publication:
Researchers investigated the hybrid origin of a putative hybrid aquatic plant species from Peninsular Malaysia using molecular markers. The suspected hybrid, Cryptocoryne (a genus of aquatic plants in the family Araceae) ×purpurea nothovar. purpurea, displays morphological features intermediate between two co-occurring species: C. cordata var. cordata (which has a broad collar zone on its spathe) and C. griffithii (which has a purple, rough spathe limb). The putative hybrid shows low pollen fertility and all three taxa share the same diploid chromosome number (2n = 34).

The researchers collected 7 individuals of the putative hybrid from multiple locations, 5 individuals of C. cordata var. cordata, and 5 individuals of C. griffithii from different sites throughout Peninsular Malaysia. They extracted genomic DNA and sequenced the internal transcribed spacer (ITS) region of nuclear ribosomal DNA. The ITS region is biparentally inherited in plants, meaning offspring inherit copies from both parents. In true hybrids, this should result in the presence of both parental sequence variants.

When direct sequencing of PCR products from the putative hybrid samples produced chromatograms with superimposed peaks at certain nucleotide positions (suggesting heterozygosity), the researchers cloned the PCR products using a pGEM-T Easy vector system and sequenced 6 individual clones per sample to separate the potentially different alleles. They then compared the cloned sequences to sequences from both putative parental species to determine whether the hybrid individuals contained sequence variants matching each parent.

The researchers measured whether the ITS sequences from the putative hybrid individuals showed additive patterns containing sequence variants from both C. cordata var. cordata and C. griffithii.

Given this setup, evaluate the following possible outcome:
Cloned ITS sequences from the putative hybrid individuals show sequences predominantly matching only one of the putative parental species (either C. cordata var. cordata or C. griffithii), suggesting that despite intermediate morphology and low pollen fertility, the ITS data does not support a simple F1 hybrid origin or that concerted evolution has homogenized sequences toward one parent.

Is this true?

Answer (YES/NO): NO